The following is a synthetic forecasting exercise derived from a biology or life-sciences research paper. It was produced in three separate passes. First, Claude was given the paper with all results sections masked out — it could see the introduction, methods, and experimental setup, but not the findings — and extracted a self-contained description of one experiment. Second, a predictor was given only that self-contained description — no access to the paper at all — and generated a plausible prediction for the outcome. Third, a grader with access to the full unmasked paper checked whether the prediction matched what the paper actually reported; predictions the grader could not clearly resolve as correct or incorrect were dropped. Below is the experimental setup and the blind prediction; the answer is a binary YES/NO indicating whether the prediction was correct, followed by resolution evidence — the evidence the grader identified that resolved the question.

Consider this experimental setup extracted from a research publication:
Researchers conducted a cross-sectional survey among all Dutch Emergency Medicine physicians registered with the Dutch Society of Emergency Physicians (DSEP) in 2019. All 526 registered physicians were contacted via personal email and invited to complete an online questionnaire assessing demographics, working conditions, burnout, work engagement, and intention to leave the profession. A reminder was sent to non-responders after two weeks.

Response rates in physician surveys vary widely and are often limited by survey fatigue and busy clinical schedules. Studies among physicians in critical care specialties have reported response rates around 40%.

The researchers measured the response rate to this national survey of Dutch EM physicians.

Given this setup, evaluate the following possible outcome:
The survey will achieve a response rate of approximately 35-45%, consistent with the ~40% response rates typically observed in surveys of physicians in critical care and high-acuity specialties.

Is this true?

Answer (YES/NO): NO